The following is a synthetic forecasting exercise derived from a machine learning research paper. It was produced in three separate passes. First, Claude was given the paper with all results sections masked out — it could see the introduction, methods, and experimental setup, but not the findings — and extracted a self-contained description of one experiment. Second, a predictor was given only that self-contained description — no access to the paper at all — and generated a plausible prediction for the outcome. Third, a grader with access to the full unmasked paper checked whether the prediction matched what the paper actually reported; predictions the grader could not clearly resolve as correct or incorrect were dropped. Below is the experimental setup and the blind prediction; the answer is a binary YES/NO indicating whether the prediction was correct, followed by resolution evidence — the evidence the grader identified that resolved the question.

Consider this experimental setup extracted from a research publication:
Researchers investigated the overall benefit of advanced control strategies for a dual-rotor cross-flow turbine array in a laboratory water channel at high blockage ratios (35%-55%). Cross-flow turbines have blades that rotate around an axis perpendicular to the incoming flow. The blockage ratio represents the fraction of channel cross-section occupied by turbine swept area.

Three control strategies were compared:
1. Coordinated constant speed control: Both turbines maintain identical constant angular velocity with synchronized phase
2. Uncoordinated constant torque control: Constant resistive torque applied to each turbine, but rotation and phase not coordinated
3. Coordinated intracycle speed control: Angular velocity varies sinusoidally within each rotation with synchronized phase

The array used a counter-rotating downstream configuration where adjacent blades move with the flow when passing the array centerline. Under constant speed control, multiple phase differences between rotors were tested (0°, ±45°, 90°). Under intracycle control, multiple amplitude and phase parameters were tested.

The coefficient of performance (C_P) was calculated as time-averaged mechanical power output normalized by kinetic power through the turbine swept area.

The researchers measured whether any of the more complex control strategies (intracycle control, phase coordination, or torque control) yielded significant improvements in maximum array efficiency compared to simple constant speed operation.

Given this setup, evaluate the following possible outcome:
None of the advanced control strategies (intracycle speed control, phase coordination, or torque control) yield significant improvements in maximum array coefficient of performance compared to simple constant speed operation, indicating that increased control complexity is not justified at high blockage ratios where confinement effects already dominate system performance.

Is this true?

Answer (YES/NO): YES